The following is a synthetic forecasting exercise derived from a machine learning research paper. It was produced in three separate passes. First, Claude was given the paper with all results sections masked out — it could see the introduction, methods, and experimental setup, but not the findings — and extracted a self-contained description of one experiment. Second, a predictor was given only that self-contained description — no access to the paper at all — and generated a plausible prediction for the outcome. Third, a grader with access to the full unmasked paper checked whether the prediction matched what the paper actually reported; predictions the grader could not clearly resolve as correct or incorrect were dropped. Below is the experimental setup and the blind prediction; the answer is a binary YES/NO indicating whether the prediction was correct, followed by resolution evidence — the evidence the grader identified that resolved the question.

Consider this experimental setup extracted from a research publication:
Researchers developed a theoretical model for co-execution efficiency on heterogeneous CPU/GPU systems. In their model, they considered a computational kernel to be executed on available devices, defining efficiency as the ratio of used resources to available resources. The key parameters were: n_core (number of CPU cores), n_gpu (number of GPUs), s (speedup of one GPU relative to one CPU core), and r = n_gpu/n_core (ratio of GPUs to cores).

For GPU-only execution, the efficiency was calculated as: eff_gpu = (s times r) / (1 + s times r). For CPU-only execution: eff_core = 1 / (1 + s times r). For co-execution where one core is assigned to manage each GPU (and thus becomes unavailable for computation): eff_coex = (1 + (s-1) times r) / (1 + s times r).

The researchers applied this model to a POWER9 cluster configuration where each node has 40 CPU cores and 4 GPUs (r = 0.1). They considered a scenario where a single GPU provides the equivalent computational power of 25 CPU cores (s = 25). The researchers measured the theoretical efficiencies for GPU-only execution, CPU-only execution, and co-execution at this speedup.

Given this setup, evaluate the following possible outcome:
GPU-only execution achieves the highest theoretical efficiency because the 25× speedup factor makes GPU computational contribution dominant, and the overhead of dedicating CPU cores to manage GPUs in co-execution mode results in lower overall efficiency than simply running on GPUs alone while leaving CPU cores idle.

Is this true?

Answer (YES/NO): NO